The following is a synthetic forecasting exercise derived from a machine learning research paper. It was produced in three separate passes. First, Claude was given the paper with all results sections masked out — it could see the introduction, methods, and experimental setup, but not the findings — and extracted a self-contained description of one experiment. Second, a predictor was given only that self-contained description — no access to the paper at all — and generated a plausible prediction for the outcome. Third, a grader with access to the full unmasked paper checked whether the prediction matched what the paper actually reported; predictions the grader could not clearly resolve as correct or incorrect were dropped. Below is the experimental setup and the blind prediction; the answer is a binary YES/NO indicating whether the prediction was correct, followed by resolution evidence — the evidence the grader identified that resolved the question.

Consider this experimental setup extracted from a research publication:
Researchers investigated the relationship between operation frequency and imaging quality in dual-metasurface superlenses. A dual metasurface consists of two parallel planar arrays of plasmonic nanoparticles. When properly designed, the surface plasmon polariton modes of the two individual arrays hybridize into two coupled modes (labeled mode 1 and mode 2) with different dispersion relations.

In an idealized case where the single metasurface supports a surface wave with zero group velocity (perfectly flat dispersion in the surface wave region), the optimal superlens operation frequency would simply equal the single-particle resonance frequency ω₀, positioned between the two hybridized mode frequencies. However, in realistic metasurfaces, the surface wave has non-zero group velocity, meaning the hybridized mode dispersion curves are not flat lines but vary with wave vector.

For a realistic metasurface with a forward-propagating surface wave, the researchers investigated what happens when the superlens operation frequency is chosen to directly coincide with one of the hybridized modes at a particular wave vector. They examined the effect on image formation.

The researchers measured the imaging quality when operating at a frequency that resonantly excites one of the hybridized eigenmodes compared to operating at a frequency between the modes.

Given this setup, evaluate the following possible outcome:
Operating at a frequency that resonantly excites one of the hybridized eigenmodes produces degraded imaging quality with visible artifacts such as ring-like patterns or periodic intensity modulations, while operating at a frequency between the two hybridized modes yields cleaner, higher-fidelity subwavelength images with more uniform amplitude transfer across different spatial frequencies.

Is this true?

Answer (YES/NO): NO